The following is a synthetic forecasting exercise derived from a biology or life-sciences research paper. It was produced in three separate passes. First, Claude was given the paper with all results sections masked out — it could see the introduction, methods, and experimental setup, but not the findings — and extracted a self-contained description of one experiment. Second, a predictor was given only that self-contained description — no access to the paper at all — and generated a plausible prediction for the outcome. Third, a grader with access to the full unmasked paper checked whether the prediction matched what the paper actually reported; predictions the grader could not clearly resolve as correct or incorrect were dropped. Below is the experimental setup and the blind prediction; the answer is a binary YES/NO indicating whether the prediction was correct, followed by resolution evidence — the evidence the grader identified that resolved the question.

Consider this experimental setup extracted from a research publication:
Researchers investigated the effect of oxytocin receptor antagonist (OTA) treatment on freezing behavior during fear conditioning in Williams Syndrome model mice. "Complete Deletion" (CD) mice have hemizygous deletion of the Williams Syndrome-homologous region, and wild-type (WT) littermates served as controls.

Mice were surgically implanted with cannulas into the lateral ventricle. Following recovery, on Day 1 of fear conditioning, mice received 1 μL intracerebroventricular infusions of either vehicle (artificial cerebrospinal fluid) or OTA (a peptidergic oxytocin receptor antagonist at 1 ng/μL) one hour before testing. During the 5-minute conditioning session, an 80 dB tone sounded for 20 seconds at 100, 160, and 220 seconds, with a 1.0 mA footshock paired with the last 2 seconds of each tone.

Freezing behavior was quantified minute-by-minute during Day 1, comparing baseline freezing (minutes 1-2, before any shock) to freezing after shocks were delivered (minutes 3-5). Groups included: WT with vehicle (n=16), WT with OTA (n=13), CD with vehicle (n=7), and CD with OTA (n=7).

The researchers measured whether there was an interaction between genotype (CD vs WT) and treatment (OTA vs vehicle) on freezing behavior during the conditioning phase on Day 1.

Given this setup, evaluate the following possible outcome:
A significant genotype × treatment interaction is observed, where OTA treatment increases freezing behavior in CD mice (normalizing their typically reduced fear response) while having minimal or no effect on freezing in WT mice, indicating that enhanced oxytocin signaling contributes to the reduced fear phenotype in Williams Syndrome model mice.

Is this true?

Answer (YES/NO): NO